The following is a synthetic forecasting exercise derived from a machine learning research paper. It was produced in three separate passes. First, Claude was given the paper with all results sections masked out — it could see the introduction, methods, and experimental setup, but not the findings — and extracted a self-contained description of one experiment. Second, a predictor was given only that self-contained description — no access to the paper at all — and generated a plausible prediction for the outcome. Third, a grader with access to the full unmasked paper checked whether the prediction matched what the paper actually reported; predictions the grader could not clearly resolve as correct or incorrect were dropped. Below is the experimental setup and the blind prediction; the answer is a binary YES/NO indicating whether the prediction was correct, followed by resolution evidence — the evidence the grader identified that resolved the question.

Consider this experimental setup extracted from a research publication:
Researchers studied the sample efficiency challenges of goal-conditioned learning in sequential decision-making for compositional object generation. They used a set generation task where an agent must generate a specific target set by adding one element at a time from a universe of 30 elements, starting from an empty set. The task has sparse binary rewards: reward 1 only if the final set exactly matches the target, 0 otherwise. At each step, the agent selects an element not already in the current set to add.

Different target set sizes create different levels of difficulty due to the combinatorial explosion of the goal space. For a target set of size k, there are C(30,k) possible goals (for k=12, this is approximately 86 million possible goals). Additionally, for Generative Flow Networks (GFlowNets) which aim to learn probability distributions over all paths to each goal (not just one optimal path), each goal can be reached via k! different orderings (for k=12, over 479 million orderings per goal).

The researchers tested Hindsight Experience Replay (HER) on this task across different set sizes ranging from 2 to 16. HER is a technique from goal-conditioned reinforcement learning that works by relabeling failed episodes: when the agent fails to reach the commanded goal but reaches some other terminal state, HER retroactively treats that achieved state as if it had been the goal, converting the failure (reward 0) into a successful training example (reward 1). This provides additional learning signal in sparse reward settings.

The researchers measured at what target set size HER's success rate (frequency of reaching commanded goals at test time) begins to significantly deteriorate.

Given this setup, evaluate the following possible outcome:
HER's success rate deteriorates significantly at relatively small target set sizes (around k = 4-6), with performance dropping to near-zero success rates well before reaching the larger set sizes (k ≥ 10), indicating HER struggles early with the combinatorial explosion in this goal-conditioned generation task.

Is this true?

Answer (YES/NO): NO